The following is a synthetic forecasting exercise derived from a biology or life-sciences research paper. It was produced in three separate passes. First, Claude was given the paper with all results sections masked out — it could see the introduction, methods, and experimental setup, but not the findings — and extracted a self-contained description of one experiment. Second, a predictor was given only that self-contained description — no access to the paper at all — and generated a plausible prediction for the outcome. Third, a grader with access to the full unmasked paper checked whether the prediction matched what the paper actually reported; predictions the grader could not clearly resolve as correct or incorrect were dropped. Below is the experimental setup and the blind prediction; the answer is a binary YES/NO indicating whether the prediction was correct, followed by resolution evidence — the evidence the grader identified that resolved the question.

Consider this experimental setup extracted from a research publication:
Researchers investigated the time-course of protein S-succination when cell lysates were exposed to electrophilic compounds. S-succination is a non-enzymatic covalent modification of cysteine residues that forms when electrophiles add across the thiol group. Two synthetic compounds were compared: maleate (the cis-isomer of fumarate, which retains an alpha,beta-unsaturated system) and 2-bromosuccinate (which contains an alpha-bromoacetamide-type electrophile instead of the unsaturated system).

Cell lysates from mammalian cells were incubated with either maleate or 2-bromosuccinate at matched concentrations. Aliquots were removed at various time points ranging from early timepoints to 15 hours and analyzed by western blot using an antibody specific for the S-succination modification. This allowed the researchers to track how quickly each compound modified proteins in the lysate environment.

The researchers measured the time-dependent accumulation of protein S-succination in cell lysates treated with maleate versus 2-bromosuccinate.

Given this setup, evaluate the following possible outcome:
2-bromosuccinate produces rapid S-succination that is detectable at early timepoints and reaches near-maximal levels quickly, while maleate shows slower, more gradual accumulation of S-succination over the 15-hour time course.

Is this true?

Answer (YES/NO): NO